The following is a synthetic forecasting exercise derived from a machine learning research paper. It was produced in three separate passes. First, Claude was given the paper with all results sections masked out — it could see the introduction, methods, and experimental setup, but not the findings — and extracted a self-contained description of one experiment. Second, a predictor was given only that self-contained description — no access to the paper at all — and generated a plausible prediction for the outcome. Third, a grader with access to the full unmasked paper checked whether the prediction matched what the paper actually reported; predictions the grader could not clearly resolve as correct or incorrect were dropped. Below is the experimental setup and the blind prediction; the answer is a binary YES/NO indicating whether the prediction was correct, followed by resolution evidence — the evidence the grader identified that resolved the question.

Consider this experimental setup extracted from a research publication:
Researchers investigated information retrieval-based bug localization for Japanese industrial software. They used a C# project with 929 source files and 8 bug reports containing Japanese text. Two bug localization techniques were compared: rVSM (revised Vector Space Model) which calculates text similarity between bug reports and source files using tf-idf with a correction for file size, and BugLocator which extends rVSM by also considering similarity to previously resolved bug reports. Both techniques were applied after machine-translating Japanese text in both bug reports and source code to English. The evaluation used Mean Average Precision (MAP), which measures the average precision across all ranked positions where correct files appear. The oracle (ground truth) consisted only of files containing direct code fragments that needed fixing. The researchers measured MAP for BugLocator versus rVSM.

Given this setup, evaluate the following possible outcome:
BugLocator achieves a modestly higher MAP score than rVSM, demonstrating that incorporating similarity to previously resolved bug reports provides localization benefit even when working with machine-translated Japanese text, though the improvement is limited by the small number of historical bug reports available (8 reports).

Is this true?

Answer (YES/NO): YES